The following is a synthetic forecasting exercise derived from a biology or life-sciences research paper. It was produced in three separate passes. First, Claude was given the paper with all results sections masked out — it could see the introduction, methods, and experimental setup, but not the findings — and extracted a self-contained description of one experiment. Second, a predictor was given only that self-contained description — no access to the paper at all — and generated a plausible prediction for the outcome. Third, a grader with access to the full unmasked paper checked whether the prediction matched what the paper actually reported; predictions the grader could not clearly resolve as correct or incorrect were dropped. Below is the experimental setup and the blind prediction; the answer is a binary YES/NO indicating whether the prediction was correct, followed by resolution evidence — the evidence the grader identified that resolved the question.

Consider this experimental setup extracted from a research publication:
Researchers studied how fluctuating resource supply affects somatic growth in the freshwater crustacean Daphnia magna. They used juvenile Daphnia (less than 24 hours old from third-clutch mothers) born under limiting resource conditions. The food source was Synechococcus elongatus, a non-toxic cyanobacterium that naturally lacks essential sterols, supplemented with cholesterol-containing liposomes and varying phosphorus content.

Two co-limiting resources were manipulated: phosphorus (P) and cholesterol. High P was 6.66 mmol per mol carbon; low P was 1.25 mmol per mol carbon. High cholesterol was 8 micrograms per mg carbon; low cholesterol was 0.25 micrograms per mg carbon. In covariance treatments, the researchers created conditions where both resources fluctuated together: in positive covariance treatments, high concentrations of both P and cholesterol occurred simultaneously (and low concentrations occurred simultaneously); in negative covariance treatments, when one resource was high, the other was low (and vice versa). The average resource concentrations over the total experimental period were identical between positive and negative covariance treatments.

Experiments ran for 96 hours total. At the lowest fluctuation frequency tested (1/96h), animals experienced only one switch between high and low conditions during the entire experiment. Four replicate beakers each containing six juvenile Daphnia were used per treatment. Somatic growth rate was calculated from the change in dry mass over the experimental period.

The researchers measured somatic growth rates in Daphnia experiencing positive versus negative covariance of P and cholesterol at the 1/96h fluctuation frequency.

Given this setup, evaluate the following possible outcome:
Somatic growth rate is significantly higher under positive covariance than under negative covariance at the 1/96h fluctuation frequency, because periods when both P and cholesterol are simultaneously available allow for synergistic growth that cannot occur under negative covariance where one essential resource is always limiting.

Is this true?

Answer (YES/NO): YES